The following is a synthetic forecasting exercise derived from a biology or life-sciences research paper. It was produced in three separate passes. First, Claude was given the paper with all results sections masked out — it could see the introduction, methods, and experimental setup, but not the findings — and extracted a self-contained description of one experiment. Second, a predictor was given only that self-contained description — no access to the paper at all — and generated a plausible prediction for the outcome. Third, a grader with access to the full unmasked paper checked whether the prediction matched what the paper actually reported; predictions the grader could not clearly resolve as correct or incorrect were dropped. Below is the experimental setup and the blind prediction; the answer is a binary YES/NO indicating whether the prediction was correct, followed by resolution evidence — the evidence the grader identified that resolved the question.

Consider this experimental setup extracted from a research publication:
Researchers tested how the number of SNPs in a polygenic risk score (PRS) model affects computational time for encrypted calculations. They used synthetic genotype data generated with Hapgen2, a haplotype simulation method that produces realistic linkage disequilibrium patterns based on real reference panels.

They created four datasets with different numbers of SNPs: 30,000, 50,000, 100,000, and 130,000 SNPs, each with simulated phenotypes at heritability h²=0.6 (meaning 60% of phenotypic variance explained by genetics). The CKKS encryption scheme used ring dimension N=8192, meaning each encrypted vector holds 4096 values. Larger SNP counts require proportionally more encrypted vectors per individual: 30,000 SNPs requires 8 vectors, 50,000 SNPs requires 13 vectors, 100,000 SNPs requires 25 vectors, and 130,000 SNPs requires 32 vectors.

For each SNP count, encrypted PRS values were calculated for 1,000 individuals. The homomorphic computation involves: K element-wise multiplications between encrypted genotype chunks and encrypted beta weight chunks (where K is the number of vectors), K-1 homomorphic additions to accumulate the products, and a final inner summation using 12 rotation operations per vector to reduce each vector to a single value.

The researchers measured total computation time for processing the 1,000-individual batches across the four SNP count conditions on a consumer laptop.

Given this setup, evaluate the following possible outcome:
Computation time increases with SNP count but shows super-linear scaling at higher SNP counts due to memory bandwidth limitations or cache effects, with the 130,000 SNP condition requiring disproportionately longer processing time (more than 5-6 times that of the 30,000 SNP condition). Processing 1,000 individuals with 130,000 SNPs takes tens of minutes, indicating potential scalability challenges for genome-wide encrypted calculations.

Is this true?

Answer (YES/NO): NO